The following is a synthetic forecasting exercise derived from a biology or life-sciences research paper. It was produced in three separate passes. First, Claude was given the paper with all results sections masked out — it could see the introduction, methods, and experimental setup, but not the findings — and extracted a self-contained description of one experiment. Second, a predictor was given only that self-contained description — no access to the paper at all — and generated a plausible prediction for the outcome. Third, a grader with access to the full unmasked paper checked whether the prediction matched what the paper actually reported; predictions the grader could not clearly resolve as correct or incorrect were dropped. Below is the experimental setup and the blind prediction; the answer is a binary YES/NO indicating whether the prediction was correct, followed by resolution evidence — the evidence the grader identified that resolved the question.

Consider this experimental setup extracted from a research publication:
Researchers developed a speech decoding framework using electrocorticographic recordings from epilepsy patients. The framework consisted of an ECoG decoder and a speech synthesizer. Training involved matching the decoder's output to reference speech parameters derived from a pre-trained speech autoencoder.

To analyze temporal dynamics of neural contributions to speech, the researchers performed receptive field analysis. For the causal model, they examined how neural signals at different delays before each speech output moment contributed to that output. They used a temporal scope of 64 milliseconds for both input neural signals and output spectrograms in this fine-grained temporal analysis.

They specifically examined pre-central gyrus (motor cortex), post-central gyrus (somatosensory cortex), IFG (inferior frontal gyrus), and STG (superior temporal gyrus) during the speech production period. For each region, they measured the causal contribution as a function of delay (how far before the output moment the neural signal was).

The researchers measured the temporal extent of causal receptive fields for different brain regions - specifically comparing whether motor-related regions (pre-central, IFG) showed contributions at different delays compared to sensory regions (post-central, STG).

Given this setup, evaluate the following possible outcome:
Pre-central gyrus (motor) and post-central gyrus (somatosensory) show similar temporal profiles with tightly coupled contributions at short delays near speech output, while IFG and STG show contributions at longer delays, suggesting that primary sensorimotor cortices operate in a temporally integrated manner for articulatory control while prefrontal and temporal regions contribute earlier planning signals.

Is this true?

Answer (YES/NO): NO